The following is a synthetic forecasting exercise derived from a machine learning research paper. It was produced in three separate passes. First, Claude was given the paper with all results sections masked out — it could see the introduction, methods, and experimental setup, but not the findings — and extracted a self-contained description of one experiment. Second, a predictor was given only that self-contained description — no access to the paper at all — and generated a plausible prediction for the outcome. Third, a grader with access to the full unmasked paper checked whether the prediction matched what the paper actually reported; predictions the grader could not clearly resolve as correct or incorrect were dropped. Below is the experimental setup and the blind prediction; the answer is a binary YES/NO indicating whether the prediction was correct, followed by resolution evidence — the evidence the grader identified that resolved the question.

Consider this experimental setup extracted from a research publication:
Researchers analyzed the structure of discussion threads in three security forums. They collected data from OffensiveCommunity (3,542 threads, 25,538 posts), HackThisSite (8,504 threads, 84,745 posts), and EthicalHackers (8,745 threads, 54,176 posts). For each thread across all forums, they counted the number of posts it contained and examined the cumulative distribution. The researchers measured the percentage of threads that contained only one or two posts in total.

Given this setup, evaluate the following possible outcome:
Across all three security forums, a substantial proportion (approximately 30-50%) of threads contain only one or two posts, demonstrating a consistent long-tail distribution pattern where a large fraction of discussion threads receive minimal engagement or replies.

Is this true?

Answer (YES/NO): NO